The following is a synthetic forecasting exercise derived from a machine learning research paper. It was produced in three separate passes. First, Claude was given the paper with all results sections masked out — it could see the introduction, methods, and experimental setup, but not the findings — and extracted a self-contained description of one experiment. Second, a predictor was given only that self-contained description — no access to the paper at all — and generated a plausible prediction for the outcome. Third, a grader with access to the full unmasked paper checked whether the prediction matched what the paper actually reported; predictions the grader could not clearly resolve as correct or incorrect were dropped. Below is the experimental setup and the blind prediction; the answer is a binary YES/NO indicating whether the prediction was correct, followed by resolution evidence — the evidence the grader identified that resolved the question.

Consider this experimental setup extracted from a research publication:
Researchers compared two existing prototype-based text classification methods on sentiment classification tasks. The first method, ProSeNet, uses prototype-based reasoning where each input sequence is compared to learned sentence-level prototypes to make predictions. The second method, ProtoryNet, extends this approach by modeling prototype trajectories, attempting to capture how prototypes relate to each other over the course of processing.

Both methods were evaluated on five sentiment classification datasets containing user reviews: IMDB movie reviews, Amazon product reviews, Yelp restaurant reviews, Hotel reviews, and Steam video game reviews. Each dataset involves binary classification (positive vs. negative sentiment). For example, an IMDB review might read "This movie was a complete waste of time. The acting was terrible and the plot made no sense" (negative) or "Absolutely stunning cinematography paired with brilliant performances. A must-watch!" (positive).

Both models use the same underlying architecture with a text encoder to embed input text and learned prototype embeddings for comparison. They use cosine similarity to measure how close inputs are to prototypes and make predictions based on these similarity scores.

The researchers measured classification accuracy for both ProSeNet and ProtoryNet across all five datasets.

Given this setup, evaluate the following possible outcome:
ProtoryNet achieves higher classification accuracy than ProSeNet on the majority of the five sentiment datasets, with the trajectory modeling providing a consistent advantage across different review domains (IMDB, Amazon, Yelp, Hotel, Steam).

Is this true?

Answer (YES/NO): YES